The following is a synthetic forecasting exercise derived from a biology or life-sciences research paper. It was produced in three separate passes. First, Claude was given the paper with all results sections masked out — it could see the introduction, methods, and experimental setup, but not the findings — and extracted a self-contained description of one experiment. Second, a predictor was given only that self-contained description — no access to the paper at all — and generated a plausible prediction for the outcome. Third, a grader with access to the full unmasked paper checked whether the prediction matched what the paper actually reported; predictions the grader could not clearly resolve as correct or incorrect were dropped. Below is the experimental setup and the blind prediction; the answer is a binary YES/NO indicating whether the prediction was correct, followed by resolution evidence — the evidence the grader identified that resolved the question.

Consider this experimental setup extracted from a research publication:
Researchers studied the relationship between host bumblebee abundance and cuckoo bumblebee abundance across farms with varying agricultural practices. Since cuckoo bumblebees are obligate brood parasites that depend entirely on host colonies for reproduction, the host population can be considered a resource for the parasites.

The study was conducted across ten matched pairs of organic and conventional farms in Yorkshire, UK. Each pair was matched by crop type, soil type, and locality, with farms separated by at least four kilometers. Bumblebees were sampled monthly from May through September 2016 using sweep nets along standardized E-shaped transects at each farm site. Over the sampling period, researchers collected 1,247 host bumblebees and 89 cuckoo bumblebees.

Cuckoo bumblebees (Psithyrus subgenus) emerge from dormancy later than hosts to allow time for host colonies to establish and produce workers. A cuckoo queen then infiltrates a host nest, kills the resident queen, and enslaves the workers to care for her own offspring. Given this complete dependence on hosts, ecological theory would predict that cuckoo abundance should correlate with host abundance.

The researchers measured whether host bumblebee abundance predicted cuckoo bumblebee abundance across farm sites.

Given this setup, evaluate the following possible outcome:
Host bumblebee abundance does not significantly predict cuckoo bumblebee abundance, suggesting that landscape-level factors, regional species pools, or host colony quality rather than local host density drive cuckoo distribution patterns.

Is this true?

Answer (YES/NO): YES